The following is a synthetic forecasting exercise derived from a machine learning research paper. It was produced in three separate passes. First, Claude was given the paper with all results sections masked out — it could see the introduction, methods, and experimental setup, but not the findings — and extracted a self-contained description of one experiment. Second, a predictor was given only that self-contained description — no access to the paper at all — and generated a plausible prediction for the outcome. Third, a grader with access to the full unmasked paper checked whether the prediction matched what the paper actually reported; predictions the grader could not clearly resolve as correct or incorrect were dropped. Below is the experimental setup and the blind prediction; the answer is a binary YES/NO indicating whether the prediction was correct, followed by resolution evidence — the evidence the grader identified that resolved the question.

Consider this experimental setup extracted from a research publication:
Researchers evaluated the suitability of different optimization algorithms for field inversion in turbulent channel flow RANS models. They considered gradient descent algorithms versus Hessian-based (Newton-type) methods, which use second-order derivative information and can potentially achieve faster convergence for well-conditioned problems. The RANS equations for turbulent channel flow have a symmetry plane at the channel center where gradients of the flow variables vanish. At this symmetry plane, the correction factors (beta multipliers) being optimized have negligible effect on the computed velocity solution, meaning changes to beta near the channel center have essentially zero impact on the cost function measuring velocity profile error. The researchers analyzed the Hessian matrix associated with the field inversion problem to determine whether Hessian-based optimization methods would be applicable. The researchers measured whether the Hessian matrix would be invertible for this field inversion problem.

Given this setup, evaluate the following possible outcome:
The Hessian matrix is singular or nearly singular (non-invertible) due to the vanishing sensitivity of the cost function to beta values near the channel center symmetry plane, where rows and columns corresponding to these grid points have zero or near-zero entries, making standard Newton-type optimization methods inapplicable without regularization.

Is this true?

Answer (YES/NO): YES